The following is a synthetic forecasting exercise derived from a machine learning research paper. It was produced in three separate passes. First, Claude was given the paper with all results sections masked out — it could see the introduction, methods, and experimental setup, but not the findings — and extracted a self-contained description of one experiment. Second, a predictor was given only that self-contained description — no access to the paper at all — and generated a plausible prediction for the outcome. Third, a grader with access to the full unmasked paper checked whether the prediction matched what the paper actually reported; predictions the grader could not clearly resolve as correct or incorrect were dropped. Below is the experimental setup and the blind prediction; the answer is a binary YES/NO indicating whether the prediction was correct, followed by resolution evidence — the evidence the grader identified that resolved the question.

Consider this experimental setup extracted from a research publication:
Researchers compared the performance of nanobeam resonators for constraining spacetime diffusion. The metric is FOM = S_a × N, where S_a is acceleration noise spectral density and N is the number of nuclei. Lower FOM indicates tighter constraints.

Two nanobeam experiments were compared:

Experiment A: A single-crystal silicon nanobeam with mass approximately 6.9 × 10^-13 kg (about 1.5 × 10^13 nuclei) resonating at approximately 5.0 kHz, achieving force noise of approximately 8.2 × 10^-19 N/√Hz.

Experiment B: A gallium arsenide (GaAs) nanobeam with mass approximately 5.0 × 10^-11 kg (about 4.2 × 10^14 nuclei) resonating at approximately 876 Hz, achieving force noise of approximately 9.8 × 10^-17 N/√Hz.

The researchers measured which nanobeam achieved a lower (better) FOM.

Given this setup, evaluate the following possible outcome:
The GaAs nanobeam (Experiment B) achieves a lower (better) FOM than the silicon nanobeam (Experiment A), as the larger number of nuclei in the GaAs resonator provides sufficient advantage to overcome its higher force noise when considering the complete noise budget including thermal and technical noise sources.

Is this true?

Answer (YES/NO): NO